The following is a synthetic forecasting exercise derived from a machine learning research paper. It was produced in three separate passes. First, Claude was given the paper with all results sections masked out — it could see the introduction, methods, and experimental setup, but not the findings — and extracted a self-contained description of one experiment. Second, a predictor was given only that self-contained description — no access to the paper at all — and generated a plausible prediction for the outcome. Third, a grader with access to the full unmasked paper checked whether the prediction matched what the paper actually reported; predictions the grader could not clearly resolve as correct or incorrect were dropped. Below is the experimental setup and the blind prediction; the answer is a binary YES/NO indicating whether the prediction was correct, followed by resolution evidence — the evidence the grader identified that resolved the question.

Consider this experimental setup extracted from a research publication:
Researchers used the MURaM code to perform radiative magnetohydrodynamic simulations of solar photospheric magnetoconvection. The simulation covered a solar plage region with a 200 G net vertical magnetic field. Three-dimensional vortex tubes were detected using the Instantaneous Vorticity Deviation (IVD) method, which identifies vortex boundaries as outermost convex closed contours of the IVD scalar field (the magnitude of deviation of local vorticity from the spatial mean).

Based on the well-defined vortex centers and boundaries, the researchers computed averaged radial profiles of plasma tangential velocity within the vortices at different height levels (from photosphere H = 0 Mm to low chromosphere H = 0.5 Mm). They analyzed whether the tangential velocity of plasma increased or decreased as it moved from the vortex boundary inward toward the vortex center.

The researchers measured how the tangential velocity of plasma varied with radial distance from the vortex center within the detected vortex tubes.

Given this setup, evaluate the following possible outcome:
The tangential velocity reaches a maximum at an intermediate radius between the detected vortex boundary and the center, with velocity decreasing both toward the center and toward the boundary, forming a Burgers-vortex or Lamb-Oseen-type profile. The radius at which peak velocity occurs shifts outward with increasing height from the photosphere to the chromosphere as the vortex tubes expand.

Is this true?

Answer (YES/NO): NO